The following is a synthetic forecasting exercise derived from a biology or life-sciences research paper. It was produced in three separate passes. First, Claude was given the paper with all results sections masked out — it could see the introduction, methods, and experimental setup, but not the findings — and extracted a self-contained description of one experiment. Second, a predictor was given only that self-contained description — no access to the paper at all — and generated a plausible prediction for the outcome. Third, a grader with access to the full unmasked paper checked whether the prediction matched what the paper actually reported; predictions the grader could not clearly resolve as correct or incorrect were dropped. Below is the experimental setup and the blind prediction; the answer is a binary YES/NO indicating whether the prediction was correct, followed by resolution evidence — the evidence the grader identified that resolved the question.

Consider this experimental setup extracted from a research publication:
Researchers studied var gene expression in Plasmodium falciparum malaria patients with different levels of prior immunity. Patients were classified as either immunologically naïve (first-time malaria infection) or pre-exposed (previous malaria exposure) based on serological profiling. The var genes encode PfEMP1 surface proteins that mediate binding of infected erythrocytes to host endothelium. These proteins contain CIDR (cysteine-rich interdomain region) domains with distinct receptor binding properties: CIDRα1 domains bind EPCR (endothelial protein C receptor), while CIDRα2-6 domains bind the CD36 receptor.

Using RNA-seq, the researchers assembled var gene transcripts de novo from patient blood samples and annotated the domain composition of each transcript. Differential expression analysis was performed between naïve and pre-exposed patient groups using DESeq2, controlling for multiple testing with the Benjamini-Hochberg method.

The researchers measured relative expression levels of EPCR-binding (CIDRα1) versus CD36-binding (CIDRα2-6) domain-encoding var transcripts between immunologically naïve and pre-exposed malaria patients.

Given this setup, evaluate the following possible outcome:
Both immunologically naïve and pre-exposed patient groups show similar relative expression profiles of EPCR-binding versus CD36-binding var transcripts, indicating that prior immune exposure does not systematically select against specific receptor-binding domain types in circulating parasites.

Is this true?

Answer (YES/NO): NO